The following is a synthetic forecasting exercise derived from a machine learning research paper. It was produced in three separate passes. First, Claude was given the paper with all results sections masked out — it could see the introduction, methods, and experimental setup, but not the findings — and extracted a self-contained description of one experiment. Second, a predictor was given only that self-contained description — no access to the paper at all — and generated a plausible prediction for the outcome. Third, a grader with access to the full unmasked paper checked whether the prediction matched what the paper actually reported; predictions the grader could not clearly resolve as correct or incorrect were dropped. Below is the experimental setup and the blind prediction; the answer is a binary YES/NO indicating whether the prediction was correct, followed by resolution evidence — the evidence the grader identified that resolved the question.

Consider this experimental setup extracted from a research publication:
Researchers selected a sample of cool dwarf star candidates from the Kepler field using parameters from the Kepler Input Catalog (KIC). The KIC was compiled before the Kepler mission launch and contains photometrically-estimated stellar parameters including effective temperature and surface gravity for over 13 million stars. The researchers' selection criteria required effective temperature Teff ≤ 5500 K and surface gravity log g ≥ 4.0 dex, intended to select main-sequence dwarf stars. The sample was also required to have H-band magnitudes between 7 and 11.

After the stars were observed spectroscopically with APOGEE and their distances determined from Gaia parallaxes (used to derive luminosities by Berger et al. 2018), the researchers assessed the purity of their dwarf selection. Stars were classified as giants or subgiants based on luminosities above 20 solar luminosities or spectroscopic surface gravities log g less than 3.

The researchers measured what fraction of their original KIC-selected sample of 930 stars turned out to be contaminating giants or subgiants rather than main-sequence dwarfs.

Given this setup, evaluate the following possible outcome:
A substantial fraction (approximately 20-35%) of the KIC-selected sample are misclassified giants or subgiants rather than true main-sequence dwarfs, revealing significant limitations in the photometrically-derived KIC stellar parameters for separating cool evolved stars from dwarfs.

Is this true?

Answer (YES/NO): YES